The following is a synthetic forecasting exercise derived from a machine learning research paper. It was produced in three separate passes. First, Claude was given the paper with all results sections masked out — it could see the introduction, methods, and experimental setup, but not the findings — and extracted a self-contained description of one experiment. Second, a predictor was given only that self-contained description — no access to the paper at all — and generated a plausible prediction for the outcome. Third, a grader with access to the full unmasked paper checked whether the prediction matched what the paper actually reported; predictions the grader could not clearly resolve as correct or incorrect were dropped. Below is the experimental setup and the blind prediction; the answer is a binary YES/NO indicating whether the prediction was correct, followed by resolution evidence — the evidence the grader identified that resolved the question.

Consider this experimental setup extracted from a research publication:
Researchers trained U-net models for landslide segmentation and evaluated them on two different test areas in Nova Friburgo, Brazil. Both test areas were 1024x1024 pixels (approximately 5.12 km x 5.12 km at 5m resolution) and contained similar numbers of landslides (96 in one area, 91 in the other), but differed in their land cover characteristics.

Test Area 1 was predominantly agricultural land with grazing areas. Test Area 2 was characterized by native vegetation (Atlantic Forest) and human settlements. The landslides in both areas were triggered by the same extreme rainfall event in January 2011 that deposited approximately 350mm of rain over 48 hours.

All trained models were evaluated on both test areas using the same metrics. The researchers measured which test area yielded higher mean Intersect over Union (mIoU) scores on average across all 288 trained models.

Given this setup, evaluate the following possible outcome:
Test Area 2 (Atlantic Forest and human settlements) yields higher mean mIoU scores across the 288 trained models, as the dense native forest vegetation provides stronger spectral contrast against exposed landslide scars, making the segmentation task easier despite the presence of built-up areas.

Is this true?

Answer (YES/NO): YES